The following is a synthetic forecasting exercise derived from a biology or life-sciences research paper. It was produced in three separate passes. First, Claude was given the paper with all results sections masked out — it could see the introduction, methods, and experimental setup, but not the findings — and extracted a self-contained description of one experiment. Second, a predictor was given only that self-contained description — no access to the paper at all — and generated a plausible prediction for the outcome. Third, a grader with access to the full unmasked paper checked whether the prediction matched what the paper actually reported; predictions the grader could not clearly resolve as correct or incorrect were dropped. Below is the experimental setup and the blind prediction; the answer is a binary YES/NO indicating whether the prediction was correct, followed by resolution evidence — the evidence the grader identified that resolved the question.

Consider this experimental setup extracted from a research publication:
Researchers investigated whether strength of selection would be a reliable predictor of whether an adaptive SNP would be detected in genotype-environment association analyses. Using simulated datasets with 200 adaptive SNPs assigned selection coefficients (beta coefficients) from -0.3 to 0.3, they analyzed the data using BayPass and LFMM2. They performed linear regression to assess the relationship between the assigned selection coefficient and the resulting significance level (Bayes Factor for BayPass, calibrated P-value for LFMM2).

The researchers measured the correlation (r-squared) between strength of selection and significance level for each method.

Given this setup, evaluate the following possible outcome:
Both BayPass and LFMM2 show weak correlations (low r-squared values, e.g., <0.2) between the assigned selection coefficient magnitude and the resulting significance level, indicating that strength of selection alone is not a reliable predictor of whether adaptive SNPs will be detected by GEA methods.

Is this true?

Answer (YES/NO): NO